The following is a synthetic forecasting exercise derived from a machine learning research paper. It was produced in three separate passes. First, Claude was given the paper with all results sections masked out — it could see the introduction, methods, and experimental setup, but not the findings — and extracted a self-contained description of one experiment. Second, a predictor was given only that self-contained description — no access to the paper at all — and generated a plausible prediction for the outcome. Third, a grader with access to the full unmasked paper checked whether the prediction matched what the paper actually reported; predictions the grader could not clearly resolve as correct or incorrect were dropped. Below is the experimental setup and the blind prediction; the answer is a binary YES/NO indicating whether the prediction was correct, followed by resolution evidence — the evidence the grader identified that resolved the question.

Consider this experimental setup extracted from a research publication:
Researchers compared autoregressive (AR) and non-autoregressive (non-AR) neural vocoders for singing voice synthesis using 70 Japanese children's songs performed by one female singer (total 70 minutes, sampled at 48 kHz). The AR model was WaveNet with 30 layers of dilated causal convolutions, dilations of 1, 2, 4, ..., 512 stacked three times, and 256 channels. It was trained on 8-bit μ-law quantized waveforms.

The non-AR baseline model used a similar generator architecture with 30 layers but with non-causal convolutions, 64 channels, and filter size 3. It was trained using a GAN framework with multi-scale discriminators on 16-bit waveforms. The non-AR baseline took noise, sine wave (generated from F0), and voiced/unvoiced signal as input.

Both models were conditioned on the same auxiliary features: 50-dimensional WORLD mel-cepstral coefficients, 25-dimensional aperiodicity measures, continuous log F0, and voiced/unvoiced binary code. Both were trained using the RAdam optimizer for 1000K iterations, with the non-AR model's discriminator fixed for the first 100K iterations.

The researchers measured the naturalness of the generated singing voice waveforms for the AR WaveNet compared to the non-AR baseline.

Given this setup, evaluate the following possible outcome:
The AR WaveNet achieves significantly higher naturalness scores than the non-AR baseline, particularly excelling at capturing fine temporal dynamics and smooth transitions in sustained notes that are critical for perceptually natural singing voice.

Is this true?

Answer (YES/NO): NO